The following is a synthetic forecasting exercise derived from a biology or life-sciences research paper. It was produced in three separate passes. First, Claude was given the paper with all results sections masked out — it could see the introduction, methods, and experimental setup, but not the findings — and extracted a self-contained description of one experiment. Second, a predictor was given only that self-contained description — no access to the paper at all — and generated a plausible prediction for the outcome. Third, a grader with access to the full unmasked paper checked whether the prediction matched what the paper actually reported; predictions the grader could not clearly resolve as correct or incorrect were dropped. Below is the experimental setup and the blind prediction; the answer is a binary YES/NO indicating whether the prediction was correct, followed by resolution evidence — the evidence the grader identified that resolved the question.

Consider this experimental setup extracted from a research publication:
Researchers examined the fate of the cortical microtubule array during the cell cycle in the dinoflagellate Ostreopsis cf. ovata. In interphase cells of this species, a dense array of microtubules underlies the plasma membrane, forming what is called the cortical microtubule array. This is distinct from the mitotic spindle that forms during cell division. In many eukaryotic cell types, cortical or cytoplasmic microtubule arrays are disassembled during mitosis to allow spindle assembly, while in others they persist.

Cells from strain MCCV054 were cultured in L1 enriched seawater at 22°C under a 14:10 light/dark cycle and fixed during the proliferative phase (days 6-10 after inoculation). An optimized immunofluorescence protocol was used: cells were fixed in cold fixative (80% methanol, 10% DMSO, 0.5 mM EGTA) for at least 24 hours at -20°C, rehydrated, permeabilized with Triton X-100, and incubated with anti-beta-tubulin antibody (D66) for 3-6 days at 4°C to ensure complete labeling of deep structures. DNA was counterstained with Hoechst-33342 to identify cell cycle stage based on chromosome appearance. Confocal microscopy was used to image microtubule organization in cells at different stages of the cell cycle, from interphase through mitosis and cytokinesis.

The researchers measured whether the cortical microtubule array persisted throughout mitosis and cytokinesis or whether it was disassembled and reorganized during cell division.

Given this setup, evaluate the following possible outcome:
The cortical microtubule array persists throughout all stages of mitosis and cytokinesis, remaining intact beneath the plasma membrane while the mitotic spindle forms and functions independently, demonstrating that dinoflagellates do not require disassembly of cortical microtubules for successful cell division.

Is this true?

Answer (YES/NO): YES